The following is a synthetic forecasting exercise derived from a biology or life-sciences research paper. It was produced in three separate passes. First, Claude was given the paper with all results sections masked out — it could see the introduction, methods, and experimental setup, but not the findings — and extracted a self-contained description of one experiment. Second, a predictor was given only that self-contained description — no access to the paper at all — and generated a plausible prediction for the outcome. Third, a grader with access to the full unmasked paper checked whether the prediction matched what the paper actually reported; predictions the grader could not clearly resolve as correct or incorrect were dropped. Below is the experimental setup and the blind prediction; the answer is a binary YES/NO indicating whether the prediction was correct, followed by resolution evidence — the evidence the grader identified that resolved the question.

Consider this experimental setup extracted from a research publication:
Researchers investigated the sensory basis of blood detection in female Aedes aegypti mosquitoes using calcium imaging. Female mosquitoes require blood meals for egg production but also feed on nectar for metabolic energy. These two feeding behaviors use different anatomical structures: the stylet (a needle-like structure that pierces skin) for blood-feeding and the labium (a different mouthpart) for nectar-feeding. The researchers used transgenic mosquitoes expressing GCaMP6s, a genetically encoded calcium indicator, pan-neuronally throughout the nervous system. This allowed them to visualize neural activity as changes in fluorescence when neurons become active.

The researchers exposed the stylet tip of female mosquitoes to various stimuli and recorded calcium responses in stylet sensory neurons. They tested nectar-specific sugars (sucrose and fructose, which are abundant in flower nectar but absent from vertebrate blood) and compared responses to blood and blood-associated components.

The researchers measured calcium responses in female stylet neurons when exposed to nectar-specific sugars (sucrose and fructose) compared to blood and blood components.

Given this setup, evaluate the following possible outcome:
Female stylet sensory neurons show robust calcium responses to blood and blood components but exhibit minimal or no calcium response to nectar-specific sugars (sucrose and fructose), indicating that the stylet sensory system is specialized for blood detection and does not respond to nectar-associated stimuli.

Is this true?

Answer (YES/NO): YES